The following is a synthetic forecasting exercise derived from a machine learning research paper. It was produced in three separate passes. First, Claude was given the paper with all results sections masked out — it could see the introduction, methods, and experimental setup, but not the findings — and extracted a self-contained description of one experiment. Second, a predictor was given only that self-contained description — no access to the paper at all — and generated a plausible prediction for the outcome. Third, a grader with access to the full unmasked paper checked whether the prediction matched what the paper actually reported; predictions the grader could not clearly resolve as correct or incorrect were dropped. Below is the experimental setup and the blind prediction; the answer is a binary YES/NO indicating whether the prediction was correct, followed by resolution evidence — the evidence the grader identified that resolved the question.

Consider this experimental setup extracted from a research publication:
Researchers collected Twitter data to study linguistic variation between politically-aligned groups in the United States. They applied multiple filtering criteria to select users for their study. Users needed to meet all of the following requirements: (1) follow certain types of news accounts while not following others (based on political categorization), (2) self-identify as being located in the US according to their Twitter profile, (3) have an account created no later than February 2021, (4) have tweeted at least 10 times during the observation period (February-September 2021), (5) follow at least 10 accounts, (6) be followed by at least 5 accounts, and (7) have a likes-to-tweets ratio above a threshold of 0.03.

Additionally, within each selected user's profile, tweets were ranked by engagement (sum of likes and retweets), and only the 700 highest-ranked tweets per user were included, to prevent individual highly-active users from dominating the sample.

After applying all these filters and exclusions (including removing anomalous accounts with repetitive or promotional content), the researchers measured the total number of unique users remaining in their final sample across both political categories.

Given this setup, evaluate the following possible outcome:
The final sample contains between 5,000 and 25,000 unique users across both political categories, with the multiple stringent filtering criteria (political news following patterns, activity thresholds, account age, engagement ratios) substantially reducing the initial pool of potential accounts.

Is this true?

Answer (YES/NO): YES